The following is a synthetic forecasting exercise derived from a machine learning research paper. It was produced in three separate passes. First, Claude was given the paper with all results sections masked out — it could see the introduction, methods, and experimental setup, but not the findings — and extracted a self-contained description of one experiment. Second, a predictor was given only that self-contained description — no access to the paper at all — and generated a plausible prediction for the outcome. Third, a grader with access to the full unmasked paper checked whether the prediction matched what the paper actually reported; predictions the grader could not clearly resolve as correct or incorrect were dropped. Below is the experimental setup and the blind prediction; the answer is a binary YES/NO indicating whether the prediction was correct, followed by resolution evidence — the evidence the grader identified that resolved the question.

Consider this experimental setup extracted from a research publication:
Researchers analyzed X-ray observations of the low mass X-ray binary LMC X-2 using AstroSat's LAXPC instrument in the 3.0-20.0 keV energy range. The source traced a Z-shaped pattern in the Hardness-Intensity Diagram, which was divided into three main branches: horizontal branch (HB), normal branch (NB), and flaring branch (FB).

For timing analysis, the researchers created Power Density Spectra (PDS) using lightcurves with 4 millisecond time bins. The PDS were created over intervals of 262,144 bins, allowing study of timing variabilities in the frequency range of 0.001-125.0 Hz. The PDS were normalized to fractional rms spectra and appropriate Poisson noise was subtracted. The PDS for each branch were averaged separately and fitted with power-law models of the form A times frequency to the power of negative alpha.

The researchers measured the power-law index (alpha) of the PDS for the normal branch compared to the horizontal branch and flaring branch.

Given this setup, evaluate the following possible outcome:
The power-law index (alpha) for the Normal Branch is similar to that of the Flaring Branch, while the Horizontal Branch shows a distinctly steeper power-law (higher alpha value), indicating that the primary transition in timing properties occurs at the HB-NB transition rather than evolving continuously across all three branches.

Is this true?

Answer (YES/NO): NO